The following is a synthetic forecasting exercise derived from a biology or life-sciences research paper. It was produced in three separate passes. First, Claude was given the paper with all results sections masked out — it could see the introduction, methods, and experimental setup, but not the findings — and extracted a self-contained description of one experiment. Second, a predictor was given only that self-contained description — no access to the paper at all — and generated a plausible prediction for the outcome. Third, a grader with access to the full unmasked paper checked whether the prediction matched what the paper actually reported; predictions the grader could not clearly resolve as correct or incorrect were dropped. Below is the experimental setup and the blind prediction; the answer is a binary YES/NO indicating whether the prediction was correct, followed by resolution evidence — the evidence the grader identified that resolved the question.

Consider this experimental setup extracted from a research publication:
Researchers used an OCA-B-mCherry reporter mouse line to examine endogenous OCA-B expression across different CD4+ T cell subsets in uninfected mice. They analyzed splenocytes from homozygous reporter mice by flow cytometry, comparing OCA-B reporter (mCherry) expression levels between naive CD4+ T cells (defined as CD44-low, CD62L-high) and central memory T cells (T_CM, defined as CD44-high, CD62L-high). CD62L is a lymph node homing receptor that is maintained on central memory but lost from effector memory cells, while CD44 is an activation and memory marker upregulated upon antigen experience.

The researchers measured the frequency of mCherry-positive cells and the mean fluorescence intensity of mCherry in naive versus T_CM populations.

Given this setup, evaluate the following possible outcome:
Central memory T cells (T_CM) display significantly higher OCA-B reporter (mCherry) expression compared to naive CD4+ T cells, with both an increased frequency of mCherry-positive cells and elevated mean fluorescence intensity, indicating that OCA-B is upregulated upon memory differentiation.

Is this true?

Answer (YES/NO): YES